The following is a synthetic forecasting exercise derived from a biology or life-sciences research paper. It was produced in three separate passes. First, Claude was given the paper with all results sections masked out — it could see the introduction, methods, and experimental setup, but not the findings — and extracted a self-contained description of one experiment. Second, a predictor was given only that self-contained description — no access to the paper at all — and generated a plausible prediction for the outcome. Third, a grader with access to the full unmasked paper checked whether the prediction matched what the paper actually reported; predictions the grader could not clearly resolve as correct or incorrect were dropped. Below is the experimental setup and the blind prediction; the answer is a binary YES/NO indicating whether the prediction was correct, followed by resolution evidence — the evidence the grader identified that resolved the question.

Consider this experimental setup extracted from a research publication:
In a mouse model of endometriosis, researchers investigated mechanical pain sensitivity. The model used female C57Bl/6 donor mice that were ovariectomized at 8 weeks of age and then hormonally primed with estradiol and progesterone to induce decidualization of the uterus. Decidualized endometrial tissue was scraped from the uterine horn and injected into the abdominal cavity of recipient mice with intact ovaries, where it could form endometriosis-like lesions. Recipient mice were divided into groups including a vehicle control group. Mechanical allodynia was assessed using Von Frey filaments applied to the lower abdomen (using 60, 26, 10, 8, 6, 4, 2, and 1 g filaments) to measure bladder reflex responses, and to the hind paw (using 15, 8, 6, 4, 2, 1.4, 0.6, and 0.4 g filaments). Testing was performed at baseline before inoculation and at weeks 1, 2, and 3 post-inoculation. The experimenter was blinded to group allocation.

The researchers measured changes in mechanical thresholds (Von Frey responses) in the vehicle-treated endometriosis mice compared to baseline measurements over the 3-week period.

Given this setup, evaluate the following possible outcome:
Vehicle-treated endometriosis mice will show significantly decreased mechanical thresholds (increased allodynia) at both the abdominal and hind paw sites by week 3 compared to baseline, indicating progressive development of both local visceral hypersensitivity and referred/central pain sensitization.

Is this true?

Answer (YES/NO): NO